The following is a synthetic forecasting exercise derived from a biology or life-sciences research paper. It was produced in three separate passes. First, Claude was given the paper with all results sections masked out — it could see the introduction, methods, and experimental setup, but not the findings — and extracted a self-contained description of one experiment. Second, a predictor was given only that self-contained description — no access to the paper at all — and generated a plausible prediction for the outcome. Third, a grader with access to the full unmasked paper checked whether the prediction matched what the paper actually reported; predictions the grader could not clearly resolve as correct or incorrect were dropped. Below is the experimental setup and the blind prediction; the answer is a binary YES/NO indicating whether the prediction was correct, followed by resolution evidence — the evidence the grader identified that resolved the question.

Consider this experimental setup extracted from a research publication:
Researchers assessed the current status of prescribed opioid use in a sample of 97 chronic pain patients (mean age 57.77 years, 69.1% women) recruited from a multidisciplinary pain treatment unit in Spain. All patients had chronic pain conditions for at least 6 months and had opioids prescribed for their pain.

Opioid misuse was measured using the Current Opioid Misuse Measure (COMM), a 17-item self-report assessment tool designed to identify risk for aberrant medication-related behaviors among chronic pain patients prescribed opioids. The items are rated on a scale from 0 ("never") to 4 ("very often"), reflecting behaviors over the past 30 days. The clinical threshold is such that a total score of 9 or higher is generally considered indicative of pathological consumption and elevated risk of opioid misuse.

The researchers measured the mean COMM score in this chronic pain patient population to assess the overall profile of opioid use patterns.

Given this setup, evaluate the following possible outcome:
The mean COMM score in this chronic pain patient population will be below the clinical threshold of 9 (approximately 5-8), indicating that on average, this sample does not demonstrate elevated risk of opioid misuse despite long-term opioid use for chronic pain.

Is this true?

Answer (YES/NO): NO